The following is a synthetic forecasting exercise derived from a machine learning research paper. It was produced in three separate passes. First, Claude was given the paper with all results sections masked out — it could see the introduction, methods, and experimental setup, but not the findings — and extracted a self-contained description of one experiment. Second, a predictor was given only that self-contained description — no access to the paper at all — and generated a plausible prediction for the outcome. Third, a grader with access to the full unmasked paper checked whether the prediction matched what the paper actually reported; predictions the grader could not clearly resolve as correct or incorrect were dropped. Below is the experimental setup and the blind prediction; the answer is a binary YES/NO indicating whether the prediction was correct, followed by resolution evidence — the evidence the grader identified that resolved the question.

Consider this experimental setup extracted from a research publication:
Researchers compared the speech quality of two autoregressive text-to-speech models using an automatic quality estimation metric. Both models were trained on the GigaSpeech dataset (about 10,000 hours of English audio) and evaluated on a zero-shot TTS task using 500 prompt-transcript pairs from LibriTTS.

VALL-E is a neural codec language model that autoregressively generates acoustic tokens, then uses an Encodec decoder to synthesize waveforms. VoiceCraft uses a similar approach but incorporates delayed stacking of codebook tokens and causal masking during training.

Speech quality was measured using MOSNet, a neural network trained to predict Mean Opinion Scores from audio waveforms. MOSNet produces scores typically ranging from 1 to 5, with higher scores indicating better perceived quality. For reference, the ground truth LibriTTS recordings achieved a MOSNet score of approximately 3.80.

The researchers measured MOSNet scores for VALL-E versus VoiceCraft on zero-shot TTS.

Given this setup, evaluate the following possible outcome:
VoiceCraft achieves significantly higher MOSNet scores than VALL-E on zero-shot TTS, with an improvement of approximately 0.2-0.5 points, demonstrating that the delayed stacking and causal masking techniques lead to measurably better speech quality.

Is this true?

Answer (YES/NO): YES